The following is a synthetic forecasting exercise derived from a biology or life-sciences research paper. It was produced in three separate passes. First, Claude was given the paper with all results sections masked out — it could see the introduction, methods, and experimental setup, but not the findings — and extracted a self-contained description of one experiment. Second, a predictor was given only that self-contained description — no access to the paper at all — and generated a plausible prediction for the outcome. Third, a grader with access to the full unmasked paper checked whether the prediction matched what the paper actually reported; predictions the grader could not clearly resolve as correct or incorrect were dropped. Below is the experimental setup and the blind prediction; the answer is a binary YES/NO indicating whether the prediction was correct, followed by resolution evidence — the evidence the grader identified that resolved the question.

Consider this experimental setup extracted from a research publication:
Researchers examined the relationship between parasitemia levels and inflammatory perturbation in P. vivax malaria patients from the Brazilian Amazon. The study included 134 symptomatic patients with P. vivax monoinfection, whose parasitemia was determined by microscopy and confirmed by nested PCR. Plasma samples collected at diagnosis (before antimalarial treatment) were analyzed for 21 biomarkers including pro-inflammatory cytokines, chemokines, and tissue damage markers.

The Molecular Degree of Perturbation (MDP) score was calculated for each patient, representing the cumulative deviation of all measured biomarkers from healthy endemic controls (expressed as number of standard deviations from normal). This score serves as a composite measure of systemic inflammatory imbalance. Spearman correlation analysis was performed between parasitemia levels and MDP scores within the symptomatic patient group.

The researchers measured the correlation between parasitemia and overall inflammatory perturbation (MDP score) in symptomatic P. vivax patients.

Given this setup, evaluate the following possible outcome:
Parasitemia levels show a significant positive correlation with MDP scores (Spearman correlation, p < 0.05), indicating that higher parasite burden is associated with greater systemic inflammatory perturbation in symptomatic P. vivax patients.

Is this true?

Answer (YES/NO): NO